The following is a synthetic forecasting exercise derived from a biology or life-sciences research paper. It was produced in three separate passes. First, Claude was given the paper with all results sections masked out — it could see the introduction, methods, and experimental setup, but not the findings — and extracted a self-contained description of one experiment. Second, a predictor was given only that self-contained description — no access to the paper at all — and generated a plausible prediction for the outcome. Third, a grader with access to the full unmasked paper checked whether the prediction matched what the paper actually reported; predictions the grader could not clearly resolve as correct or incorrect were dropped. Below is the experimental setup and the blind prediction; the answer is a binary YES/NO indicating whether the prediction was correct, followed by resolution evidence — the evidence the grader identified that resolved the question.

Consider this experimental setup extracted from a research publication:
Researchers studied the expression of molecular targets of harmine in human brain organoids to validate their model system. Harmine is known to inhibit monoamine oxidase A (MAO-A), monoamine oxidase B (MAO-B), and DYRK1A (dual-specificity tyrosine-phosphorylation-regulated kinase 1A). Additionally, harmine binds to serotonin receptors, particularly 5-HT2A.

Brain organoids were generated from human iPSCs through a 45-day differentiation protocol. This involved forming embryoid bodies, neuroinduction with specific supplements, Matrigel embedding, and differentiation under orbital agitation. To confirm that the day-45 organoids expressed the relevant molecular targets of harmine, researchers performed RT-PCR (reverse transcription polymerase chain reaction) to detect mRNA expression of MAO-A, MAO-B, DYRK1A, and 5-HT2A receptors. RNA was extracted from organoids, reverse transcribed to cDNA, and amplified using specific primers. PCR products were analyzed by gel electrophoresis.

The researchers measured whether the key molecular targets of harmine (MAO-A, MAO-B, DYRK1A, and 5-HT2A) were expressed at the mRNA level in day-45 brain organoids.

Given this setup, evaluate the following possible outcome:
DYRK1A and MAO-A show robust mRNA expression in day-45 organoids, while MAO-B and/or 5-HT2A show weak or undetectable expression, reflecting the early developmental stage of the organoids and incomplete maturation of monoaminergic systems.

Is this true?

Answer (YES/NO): NO